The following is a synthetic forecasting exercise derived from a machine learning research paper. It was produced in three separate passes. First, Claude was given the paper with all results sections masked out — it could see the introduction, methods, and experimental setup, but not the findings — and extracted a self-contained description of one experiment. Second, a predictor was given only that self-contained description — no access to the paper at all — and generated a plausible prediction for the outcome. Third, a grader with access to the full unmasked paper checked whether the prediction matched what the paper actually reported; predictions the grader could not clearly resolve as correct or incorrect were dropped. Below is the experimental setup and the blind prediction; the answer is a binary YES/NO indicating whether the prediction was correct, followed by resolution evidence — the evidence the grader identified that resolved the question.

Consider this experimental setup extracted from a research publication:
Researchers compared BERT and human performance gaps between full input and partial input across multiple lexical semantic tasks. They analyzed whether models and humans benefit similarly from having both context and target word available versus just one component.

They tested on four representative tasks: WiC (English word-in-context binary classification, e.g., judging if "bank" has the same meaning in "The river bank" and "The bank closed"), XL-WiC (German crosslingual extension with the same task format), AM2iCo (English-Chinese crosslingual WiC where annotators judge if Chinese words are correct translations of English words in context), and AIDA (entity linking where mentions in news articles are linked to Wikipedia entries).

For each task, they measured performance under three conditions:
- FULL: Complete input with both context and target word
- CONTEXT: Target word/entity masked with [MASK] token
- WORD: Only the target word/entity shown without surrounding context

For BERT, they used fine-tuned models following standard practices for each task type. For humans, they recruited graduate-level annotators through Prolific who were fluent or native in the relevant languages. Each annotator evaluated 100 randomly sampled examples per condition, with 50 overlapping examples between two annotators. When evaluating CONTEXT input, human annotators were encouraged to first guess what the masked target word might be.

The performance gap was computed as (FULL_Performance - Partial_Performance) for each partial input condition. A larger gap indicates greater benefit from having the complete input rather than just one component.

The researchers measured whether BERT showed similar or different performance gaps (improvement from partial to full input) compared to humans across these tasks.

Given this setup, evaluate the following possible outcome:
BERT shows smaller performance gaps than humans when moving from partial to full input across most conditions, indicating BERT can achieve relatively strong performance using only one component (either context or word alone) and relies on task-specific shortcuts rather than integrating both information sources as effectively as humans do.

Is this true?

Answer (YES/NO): YES